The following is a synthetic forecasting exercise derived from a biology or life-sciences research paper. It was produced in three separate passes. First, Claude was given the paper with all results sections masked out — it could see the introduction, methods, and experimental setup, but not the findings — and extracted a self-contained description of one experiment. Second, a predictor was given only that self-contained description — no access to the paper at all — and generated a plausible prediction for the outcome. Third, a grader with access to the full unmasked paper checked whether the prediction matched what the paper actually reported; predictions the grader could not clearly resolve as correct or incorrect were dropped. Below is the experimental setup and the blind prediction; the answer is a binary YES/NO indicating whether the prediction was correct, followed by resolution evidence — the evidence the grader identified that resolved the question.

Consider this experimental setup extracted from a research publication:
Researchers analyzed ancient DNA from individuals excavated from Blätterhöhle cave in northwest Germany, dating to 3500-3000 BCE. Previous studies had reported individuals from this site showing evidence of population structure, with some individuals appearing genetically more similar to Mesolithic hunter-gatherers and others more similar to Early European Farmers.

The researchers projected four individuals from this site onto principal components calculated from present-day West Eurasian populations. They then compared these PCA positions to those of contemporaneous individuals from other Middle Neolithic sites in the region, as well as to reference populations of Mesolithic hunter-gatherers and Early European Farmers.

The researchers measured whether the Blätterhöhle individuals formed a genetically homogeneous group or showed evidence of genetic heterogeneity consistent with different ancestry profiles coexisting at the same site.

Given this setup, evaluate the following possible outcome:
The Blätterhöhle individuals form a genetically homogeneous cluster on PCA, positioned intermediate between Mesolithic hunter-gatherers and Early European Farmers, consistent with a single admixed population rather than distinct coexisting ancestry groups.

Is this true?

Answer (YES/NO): NO